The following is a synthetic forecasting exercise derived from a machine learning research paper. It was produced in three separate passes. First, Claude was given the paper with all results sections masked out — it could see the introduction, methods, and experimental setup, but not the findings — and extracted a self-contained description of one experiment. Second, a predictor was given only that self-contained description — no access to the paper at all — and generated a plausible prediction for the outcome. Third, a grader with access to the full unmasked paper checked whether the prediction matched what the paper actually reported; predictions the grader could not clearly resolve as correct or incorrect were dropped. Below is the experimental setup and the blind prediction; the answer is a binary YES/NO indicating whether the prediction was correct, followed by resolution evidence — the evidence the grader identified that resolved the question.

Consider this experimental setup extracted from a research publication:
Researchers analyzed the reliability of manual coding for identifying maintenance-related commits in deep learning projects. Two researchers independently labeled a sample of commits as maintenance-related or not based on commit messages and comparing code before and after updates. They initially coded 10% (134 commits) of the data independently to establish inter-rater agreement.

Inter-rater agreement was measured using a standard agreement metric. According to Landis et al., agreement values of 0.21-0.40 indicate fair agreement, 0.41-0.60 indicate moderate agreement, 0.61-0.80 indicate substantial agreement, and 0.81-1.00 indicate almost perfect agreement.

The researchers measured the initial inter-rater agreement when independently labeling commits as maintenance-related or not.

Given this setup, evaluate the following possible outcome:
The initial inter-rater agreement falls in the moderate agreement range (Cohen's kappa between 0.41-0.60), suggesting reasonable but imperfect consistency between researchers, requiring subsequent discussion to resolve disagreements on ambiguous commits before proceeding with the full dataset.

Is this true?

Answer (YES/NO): NO